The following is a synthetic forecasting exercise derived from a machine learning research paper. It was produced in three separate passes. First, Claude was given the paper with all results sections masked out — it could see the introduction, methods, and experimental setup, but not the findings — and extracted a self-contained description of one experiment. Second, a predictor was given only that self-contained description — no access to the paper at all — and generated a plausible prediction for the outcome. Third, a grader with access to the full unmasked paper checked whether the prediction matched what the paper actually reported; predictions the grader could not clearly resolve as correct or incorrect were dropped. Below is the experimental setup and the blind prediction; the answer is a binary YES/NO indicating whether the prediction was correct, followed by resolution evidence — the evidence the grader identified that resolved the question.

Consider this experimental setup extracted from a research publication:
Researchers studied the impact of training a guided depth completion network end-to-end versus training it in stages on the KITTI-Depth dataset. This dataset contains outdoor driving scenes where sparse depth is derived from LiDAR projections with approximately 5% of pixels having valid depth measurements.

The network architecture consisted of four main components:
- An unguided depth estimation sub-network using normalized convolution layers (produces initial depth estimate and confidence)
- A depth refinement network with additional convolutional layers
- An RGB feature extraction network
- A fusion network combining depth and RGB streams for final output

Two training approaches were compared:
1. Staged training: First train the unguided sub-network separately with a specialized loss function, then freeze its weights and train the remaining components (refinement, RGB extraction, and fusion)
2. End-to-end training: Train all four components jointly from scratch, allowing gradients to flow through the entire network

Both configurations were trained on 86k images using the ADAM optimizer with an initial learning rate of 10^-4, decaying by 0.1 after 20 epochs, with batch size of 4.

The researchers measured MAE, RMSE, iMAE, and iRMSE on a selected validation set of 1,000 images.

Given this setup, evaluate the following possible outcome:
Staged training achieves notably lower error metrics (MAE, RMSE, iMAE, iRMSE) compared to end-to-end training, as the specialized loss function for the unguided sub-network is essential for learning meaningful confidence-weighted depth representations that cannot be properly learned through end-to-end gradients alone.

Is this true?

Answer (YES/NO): NO